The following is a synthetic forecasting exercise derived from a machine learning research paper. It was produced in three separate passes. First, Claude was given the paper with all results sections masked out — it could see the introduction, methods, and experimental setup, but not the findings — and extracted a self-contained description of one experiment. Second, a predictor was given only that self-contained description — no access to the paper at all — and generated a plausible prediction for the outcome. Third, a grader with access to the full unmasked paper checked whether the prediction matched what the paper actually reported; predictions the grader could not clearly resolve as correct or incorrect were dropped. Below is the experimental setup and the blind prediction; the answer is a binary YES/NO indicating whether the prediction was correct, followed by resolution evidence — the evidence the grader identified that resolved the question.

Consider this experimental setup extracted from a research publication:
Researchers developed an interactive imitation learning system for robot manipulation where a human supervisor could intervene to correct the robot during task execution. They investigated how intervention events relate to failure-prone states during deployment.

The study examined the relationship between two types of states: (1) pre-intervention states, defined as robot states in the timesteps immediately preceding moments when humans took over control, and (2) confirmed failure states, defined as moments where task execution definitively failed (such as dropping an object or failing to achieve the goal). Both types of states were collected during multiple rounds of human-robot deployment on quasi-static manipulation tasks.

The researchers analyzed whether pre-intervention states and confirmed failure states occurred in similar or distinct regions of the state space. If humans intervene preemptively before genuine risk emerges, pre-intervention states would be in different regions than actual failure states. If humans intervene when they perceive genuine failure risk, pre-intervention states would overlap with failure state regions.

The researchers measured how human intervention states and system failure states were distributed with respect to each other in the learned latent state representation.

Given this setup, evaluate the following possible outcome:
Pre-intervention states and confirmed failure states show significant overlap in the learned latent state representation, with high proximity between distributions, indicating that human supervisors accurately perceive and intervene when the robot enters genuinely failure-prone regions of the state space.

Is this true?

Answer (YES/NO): YES